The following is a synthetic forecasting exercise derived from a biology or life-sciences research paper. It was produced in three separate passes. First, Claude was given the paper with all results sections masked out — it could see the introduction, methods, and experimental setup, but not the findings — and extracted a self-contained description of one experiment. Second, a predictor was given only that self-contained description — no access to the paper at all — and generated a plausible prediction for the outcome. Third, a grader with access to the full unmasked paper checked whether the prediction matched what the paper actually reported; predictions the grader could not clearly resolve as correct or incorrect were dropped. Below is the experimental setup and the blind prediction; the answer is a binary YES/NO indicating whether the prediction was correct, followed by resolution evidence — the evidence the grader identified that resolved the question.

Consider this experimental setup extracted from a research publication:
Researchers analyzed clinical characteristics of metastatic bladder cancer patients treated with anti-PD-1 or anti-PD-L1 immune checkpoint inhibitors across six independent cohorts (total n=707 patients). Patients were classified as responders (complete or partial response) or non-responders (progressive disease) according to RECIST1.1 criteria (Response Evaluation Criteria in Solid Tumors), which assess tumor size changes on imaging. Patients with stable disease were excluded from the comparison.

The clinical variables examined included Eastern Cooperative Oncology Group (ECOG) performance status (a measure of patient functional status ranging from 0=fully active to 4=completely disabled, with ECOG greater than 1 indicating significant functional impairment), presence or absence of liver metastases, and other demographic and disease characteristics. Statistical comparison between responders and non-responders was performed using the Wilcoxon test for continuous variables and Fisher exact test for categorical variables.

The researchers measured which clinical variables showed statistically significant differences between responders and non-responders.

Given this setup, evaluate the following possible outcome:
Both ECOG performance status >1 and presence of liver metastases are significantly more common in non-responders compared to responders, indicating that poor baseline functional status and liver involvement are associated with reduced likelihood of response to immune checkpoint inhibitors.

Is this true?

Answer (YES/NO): YES